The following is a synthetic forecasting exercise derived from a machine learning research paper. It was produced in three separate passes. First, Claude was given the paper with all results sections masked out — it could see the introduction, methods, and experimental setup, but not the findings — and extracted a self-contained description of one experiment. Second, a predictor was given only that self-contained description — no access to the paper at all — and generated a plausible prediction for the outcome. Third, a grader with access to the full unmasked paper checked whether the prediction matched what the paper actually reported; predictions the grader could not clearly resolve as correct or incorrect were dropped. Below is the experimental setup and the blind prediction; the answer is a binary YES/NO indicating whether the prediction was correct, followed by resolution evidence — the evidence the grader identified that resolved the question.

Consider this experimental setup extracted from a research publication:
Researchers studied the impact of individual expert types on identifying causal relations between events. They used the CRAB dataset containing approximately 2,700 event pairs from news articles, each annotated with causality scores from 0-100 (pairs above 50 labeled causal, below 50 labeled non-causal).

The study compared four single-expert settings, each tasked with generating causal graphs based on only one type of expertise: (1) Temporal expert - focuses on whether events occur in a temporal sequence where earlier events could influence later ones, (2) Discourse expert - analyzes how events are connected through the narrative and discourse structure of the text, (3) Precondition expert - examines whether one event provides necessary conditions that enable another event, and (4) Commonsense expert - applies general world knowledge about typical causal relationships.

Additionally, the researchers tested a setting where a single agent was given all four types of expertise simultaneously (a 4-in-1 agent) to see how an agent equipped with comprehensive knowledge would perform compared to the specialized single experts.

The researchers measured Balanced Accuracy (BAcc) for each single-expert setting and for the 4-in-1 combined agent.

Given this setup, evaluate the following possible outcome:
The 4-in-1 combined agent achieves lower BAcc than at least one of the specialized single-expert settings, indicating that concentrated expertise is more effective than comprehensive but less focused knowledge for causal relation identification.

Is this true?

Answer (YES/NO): NO